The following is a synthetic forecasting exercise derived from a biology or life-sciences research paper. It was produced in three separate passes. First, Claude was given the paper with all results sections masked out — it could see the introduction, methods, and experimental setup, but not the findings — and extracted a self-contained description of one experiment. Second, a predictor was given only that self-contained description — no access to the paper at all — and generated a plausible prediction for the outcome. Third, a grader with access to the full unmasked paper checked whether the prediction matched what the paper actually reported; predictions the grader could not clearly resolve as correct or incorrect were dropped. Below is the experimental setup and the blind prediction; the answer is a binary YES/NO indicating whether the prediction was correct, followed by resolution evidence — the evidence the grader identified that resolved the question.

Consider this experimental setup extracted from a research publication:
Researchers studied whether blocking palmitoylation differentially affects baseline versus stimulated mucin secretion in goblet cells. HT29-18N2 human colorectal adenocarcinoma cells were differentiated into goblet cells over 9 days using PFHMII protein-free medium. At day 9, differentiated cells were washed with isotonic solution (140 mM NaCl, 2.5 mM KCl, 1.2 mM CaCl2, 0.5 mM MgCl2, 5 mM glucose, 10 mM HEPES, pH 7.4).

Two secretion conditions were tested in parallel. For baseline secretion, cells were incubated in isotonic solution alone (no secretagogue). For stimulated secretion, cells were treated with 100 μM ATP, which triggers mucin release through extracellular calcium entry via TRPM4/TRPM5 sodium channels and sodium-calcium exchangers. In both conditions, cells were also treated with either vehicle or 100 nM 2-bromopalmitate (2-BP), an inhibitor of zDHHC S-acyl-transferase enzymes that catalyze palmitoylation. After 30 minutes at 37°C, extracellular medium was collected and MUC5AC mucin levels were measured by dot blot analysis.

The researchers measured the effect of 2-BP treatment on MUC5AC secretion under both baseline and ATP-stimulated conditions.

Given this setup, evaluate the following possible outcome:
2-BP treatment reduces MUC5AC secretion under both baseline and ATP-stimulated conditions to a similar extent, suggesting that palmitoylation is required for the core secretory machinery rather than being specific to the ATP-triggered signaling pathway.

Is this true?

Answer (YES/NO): NO